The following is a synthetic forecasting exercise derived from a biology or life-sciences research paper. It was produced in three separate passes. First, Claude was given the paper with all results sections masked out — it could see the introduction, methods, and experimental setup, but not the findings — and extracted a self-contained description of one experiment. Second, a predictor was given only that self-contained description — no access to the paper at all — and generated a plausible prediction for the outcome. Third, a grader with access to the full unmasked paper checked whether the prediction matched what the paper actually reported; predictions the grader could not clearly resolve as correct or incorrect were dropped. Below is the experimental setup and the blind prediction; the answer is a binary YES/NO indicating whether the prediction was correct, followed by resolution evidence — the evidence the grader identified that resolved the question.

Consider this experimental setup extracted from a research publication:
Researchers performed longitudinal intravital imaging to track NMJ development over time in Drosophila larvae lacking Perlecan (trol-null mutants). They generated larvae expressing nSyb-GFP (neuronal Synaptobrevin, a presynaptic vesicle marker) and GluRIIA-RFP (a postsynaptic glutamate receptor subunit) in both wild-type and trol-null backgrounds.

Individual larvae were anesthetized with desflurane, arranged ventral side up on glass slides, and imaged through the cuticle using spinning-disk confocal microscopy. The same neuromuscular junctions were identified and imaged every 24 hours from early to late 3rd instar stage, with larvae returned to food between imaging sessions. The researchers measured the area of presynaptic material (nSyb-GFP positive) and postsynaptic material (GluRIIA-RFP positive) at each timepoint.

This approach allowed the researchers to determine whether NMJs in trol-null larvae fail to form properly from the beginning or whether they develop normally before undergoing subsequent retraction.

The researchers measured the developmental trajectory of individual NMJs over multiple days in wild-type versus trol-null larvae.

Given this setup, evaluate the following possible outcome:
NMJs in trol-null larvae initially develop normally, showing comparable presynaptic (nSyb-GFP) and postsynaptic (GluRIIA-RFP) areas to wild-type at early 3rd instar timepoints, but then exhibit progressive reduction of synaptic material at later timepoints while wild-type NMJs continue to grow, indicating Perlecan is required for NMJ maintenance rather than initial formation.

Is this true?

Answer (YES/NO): YES